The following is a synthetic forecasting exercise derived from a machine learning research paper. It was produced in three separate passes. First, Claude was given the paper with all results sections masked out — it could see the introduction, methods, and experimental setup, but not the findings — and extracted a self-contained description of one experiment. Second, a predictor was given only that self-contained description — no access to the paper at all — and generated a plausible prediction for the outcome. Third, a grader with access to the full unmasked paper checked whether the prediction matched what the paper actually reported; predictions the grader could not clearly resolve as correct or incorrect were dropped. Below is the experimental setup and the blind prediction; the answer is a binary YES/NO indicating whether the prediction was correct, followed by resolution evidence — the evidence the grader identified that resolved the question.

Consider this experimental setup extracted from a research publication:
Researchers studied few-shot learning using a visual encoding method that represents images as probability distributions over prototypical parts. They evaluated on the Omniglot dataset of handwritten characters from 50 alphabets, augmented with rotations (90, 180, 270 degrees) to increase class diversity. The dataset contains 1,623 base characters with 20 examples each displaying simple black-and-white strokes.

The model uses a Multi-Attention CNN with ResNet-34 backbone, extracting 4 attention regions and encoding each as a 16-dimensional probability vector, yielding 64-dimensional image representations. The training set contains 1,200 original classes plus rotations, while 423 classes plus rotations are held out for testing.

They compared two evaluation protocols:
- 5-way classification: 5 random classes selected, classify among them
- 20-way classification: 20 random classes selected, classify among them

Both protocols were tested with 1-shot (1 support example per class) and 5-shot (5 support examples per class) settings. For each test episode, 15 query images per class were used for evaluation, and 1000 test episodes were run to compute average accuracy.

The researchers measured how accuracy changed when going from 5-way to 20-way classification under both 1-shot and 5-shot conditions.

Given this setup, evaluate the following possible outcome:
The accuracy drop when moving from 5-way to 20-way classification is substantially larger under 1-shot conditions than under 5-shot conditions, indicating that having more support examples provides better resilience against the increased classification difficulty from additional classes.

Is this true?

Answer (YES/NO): YES